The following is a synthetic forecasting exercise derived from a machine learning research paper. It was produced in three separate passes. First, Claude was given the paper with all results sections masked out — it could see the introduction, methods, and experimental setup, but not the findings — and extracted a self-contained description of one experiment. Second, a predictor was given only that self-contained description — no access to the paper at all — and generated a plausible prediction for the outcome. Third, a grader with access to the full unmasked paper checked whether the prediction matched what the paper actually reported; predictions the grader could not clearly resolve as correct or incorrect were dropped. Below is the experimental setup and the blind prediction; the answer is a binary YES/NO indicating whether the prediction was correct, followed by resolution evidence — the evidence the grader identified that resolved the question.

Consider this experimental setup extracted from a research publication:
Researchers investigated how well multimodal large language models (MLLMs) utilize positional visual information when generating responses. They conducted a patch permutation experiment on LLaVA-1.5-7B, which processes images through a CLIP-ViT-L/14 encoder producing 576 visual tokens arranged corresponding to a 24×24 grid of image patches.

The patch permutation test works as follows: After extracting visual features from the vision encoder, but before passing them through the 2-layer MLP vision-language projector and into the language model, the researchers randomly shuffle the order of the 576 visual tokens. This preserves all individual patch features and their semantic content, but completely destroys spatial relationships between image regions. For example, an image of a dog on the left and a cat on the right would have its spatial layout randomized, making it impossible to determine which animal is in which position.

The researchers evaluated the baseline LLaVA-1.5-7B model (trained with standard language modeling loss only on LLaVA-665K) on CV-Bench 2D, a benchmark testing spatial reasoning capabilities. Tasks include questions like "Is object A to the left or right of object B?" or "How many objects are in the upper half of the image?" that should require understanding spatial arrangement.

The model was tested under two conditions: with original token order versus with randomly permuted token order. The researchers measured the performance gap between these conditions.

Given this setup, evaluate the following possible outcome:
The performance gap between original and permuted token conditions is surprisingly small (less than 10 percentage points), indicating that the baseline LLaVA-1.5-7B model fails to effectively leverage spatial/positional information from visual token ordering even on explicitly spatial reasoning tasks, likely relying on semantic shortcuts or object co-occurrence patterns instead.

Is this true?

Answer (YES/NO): YES